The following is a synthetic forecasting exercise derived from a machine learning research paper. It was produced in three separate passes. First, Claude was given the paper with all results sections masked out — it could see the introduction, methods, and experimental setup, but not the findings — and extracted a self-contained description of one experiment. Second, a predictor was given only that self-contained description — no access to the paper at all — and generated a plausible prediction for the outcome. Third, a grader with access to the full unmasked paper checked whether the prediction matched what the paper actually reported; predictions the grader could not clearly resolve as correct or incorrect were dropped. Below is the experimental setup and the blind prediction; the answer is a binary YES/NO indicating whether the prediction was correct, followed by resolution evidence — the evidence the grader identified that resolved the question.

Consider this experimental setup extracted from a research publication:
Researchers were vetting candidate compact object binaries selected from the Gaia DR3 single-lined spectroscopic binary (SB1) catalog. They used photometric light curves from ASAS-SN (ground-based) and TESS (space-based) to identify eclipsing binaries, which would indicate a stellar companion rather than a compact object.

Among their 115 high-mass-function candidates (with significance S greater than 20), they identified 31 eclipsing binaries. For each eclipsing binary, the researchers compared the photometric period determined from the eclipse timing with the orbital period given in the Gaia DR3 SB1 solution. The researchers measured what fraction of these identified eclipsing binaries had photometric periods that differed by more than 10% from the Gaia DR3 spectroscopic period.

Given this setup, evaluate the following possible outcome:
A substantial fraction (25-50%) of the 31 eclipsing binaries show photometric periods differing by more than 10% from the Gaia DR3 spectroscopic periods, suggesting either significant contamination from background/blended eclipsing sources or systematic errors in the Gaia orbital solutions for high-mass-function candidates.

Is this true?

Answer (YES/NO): YES